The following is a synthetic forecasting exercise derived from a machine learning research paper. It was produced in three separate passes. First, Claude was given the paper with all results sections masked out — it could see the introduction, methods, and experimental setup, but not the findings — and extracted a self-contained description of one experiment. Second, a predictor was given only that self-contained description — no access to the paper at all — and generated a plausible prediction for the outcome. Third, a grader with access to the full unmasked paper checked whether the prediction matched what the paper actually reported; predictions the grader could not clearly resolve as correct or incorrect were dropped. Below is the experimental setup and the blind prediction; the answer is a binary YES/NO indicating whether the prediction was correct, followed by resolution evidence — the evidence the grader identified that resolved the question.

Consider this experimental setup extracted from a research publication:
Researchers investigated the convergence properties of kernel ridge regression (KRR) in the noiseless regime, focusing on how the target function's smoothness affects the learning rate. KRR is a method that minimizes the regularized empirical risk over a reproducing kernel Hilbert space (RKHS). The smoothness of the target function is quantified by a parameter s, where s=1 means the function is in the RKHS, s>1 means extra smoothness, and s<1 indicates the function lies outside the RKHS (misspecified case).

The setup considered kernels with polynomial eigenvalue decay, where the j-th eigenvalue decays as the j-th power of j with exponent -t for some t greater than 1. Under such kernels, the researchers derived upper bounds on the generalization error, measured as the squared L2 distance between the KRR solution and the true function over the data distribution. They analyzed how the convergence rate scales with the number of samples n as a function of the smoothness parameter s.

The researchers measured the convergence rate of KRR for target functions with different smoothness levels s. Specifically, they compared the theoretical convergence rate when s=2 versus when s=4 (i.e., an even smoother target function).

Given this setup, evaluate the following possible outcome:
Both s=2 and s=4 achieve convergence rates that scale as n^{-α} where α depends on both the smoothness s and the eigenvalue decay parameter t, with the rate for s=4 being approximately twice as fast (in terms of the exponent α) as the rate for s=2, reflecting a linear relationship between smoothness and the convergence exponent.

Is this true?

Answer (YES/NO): NO